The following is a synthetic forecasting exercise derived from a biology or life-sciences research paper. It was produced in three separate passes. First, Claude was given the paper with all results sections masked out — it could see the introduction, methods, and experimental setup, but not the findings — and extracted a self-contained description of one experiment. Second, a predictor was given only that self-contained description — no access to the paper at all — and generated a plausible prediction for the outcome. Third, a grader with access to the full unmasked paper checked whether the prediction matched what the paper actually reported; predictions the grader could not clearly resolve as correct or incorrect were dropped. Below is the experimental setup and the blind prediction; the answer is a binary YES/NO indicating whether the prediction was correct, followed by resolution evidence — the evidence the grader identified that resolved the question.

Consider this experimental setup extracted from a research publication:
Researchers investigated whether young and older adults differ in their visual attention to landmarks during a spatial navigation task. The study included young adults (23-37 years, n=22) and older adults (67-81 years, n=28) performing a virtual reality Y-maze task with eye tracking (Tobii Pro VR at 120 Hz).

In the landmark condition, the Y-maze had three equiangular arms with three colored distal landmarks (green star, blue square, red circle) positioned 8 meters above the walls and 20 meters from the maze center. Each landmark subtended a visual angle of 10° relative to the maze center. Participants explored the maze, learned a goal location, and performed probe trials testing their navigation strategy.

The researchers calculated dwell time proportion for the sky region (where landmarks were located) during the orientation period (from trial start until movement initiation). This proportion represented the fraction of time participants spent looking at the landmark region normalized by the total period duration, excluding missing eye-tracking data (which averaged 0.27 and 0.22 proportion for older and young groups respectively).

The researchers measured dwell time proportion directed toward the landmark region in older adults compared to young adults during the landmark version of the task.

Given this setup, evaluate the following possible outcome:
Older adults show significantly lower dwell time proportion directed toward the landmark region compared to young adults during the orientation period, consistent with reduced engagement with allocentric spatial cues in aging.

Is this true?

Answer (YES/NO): NO